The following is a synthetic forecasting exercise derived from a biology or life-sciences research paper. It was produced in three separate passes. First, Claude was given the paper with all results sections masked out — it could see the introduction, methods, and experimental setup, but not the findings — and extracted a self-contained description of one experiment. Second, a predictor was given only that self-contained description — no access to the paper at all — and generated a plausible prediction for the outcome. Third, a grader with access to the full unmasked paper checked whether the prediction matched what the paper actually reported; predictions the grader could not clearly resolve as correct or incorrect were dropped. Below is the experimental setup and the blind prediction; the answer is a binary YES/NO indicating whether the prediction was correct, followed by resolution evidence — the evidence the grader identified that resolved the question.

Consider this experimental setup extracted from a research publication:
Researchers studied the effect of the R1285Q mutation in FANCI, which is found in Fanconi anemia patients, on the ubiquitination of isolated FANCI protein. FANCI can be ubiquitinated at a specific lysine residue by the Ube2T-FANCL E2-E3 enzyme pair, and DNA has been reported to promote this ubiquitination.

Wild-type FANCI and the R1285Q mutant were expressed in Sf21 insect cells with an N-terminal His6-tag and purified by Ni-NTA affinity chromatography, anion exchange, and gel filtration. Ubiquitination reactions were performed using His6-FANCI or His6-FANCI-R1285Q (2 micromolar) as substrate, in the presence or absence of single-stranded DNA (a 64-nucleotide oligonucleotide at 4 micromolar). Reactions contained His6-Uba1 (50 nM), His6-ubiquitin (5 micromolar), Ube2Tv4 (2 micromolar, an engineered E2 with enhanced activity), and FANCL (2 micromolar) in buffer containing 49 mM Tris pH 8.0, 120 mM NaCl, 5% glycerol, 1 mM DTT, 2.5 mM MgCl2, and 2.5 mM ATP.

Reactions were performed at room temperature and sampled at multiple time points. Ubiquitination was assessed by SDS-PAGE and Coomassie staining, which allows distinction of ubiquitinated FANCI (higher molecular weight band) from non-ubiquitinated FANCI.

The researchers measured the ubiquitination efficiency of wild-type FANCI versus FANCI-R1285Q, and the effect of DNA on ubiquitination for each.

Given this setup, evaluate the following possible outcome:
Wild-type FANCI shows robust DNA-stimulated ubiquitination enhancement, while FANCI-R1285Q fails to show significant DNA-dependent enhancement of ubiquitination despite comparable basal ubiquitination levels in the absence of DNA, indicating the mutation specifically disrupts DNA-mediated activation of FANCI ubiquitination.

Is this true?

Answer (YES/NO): NO